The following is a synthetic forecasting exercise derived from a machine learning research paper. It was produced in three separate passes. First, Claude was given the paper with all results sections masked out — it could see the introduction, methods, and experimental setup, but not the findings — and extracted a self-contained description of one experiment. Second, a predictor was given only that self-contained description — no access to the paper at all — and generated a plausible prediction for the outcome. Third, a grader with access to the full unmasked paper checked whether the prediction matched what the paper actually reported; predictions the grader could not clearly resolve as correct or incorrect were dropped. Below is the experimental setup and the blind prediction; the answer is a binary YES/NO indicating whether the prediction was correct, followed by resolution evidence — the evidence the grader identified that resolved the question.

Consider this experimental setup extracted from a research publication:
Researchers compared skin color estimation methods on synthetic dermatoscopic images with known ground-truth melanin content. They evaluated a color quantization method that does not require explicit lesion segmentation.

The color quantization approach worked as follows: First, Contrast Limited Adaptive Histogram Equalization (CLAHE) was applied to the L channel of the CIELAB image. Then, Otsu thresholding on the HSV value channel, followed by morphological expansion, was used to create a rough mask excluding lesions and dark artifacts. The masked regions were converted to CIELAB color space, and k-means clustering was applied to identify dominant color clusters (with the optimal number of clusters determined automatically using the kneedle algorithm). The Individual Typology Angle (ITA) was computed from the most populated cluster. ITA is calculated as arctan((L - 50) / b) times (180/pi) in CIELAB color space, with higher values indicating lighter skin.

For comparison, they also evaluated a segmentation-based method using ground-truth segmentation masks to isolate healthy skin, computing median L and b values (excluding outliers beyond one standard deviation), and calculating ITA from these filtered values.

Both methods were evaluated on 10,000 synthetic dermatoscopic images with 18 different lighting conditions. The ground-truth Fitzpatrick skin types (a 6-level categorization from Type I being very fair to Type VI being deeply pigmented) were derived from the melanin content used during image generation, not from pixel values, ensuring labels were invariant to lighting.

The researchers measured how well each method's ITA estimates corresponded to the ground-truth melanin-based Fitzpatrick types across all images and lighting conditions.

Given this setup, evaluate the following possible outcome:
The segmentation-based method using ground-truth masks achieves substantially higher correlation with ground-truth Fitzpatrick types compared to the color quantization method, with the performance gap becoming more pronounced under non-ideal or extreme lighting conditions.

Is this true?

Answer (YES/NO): NO